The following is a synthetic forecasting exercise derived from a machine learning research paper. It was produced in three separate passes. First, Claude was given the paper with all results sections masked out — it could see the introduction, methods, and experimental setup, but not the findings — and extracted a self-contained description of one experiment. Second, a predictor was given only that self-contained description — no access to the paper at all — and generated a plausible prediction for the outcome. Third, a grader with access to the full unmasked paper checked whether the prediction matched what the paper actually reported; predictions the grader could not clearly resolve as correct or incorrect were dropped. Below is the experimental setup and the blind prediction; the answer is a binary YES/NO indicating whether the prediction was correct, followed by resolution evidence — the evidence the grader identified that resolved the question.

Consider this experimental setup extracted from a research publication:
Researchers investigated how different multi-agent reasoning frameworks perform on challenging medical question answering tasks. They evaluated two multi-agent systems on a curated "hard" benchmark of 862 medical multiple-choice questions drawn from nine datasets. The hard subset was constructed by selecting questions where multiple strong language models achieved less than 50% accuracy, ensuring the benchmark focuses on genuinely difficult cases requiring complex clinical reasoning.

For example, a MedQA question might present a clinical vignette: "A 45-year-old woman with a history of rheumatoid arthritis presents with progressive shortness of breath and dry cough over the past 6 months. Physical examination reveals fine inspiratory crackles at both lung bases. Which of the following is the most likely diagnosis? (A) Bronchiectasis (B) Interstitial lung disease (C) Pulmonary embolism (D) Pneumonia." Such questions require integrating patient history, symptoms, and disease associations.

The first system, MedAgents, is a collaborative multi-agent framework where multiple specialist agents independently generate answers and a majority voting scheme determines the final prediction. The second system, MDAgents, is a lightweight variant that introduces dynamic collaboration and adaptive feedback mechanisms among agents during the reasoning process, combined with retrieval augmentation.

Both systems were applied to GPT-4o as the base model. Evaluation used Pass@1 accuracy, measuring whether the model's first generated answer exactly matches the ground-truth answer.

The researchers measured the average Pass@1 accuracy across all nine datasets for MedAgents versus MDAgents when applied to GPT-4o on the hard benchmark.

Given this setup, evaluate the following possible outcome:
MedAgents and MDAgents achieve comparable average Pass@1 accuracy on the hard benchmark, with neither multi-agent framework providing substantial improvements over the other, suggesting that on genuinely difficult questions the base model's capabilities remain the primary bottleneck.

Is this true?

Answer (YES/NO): NO